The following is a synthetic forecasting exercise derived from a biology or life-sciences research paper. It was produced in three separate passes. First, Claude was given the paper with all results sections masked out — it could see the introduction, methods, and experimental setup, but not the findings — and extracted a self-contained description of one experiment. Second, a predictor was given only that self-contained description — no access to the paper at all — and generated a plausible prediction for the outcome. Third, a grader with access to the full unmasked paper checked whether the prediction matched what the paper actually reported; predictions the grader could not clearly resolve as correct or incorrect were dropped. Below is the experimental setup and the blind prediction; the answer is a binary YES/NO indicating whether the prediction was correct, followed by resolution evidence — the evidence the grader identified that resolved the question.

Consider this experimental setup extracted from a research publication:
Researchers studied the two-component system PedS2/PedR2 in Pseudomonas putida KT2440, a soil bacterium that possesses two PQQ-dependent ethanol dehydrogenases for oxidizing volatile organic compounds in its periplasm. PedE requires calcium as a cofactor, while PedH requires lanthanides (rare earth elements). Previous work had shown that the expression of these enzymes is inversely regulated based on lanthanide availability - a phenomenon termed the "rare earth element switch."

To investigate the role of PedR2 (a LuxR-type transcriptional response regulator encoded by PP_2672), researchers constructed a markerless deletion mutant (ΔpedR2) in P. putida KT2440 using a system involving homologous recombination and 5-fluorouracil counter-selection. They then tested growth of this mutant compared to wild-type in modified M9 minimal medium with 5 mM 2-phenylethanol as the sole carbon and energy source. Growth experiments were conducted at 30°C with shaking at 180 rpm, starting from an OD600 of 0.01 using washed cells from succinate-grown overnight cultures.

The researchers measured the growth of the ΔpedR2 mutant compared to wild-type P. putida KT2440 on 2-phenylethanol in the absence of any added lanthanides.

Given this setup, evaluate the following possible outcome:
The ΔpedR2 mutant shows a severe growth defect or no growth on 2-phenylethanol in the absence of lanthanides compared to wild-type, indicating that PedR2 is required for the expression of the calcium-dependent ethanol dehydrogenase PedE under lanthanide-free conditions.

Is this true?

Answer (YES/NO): YES